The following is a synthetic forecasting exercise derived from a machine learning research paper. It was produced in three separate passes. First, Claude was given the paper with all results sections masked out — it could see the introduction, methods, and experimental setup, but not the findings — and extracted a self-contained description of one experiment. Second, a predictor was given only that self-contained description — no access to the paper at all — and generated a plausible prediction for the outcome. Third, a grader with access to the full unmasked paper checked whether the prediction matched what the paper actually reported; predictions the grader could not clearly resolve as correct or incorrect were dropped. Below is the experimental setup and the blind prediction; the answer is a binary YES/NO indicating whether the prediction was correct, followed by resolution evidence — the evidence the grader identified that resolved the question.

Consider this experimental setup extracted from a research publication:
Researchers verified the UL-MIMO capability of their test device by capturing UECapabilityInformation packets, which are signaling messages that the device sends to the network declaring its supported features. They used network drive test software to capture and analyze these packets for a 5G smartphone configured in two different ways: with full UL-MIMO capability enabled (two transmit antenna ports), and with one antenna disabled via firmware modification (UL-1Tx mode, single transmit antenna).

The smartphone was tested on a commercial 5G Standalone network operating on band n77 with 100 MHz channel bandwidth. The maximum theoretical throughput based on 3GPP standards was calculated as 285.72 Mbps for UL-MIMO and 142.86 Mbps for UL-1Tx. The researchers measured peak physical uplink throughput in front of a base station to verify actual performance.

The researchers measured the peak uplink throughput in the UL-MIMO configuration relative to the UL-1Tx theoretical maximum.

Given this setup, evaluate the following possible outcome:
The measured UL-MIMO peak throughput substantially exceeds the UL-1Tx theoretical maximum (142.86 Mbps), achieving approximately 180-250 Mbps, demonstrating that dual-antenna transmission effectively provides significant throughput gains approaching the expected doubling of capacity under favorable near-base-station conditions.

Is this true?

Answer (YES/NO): YES